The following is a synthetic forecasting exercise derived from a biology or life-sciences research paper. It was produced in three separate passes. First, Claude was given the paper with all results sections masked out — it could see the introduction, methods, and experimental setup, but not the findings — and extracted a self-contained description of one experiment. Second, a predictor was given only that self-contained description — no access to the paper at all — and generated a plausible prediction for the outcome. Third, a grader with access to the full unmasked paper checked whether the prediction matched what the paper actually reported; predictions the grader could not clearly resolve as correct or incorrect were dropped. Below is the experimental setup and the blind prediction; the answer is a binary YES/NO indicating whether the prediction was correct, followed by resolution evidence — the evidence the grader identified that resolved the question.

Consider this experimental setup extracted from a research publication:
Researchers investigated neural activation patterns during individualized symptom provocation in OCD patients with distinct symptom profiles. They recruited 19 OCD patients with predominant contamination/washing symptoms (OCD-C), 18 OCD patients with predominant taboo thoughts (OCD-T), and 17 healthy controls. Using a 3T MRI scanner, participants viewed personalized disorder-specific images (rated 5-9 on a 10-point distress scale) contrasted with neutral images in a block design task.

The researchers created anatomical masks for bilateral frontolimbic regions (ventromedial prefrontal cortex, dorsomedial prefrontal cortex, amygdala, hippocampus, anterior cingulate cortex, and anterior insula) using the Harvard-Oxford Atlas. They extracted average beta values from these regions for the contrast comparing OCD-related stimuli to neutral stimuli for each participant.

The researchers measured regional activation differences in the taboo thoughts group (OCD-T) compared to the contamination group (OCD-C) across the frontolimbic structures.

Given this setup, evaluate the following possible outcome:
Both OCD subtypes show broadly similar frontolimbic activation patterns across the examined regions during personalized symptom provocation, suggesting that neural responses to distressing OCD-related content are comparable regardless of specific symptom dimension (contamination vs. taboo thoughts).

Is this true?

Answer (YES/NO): NO